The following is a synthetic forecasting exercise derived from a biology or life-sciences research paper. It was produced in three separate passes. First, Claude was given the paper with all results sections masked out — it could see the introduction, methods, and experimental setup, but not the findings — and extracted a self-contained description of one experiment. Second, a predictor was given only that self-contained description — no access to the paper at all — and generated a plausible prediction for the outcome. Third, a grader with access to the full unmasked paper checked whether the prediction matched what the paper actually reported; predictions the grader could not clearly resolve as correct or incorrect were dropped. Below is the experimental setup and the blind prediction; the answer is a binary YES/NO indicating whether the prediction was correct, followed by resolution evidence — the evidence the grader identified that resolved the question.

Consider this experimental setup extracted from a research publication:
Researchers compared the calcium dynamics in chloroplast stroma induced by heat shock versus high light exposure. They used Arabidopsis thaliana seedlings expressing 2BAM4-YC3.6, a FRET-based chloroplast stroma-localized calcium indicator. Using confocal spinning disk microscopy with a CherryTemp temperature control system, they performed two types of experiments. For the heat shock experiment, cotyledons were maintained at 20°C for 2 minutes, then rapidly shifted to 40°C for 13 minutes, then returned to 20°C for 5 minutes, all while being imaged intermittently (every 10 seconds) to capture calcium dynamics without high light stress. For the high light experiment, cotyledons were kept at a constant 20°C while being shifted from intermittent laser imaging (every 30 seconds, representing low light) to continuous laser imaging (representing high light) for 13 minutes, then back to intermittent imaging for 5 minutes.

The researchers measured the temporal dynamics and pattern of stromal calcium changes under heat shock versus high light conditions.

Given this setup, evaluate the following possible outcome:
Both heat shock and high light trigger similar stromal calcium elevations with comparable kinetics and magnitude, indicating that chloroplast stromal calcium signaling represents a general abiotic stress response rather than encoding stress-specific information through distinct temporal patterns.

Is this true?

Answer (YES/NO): NO